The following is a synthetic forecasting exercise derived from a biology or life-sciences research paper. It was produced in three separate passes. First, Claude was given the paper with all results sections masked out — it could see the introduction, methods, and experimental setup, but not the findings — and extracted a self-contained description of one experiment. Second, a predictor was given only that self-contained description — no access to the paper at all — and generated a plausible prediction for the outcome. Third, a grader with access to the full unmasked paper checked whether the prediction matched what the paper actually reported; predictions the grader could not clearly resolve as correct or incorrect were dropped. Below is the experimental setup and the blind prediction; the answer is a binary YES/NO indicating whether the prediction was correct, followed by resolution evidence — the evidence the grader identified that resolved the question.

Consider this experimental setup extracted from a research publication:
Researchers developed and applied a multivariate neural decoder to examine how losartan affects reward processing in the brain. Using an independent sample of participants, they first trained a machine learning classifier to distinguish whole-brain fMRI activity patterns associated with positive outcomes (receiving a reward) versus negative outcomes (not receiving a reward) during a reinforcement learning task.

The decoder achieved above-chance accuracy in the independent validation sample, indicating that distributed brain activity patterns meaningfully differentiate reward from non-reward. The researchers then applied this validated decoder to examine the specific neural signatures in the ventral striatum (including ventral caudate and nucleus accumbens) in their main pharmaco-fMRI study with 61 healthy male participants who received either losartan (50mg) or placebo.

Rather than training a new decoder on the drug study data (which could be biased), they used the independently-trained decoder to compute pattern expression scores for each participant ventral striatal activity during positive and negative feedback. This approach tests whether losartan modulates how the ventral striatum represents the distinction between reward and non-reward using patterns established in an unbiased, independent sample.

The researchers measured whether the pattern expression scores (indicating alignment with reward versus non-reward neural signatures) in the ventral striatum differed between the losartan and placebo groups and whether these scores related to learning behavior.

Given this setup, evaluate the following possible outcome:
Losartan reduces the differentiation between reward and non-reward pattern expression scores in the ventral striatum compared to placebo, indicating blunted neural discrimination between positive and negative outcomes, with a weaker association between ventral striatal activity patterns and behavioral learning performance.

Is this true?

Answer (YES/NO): NO